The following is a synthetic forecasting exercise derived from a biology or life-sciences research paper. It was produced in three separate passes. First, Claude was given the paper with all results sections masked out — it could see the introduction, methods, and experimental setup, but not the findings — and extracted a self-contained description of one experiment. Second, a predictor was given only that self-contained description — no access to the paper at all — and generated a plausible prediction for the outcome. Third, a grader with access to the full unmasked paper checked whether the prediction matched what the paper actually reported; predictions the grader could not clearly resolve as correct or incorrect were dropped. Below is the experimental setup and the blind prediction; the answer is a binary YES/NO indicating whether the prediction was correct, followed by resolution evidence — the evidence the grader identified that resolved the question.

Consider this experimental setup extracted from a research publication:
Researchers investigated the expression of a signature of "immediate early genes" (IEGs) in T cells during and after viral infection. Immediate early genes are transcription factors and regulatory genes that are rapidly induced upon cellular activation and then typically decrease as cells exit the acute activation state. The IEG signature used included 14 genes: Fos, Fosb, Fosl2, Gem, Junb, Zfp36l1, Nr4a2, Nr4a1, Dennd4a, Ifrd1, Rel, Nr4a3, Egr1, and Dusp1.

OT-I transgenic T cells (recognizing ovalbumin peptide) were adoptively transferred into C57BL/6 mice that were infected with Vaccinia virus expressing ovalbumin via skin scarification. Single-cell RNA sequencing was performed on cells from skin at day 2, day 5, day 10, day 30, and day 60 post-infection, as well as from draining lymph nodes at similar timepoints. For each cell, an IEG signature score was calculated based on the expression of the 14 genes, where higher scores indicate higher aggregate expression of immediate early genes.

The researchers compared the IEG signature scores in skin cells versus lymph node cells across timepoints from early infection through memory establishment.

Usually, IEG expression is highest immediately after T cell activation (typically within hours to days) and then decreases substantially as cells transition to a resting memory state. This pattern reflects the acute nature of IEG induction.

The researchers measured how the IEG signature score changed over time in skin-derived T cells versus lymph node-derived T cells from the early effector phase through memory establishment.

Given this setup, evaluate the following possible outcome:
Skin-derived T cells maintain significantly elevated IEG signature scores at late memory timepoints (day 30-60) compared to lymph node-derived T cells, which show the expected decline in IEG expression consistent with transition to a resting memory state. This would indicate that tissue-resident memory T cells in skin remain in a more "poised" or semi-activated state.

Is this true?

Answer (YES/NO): YES